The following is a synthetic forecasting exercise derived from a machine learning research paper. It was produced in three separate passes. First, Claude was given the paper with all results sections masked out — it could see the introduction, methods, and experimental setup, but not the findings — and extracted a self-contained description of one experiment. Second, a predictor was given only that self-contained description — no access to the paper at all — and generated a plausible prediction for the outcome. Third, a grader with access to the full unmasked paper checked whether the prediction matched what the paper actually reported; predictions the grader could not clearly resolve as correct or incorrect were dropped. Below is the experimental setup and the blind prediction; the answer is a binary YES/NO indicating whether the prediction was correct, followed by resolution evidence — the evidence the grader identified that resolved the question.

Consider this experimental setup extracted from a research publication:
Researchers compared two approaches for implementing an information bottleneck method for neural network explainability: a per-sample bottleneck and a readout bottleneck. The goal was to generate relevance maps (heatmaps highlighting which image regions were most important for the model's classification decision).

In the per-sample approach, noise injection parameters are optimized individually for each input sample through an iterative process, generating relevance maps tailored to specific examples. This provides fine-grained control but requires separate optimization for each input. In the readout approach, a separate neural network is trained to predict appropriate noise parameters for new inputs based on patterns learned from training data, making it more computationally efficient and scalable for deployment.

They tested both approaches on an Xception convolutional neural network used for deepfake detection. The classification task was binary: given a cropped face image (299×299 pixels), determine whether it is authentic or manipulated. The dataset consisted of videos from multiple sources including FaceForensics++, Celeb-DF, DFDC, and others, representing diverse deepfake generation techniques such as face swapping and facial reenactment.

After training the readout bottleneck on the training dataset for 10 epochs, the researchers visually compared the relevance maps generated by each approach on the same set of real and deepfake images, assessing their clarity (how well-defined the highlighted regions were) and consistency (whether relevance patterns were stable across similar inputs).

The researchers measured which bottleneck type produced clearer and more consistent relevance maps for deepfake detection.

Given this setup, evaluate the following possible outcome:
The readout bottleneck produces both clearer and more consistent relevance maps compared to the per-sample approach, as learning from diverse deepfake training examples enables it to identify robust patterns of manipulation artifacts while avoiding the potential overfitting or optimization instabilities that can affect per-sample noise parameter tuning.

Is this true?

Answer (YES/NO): NO